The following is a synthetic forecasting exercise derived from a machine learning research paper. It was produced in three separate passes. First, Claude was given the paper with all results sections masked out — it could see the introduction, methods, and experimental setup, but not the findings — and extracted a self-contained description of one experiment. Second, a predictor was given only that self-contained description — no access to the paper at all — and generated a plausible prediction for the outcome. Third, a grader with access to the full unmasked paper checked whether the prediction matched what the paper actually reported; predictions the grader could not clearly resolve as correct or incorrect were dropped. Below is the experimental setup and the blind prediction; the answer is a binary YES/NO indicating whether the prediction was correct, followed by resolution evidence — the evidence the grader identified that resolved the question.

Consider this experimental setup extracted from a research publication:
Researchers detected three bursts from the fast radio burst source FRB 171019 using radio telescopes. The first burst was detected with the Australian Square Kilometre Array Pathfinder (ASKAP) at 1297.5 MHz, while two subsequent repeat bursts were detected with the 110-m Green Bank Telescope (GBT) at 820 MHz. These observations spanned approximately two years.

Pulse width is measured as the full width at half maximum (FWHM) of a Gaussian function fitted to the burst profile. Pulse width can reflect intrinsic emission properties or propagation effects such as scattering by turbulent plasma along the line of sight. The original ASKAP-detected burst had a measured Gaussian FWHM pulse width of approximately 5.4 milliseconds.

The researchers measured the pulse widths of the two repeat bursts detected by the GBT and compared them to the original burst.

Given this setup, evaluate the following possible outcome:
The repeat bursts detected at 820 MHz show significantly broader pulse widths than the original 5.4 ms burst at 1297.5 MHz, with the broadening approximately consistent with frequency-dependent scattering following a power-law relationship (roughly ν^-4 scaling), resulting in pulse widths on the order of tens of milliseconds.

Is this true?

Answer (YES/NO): NO